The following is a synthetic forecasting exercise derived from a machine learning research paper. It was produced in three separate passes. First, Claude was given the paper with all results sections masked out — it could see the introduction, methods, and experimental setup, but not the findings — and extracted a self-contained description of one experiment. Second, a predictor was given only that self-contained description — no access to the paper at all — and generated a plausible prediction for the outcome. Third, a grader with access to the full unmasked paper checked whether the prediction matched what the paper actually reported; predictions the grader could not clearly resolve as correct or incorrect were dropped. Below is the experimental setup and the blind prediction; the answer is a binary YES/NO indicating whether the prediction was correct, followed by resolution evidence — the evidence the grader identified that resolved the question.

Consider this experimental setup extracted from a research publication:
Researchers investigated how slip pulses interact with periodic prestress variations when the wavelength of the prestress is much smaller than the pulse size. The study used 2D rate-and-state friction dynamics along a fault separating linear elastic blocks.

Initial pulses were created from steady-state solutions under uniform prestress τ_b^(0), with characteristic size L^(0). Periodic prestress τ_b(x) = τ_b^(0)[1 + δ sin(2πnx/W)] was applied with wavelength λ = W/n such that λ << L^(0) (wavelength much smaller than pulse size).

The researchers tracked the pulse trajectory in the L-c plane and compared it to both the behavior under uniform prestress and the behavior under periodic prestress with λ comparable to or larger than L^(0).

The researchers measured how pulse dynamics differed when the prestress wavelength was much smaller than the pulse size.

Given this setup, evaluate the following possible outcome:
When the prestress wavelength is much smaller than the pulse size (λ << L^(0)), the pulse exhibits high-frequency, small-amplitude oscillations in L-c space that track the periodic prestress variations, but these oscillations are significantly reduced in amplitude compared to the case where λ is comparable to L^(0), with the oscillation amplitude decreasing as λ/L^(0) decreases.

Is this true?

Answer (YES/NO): YES